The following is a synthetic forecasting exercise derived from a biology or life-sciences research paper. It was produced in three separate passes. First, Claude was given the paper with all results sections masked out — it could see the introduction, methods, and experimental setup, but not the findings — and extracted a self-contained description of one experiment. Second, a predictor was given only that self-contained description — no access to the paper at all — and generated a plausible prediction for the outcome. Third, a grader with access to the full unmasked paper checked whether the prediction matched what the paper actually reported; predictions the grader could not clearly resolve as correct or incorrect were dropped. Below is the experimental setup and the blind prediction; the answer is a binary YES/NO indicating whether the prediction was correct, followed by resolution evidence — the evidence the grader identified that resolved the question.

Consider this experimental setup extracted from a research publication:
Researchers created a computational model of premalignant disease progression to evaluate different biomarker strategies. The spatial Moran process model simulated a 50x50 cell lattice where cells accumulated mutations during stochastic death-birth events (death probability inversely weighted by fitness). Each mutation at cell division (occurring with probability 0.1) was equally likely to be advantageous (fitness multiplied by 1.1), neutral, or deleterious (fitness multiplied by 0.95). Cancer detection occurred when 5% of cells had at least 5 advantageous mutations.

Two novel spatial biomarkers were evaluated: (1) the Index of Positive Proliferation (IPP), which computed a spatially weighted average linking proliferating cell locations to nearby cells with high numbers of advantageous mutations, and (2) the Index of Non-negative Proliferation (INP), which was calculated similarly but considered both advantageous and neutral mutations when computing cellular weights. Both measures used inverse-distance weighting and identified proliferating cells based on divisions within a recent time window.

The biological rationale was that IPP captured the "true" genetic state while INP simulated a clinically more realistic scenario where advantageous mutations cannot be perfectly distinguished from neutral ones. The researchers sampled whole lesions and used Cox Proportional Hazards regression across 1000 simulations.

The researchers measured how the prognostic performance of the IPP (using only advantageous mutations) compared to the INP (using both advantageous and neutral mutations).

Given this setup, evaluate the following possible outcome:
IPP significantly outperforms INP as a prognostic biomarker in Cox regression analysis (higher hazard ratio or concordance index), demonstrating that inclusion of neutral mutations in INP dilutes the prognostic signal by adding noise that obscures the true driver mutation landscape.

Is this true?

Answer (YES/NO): YES